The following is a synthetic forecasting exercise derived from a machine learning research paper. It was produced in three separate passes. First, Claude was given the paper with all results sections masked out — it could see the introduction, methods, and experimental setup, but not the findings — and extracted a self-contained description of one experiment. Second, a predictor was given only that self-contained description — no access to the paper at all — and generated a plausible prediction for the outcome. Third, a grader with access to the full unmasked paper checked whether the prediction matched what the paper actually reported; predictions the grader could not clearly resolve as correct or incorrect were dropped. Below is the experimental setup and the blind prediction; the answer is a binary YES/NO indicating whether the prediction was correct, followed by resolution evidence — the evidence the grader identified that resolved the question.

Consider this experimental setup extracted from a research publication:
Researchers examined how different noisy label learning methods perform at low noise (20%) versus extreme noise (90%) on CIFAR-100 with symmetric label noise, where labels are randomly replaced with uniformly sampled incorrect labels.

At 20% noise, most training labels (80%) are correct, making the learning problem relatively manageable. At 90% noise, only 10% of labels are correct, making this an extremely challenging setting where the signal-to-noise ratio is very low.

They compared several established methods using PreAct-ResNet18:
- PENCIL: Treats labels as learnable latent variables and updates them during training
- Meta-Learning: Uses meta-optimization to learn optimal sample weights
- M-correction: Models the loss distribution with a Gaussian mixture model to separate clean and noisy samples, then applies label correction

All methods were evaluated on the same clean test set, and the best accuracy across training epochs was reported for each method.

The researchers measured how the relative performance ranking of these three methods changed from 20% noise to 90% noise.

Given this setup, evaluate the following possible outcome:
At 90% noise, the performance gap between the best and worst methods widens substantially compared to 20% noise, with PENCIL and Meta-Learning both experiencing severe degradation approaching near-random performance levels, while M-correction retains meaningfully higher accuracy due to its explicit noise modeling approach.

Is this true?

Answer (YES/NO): NO